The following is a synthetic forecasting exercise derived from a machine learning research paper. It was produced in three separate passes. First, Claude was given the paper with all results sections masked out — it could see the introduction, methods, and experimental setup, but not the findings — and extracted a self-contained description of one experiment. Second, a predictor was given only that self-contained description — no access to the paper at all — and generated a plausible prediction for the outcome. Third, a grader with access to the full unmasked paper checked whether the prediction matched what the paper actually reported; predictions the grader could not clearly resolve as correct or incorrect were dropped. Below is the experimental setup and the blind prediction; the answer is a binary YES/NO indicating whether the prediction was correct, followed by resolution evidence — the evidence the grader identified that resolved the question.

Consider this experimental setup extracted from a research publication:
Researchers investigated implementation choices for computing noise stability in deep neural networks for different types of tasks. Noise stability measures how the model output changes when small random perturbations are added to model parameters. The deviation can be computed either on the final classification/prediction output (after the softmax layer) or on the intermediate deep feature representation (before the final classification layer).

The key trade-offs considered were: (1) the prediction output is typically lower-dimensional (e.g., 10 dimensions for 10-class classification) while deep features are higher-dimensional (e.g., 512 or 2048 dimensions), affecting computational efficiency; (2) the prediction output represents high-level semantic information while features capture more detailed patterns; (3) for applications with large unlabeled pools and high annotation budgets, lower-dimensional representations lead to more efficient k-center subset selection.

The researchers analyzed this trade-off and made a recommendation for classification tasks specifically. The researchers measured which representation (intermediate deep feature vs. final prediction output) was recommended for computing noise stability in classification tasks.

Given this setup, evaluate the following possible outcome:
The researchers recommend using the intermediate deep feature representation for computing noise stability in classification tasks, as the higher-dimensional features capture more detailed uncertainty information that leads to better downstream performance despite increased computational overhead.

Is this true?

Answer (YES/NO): NO